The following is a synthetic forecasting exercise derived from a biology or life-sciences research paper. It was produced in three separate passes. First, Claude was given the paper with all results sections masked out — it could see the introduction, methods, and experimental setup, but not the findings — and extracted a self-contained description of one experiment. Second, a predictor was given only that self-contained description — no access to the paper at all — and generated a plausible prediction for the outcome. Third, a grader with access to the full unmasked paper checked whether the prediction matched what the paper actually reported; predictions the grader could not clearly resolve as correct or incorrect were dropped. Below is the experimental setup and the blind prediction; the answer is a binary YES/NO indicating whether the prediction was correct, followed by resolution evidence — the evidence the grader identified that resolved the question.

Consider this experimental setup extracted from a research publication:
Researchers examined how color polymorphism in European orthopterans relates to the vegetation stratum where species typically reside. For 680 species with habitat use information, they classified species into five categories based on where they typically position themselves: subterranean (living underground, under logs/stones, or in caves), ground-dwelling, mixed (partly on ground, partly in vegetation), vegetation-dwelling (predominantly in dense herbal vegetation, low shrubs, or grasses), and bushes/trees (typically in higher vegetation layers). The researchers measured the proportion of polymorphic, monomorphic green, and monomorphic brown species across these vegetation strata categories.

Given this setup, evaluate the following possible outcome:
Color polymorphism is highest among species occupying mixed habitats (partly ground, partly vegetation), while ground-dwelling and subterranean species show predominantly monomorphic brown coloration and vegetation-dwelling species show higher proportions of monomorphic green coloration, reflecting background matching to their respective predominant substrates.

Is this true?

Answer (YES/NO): NO